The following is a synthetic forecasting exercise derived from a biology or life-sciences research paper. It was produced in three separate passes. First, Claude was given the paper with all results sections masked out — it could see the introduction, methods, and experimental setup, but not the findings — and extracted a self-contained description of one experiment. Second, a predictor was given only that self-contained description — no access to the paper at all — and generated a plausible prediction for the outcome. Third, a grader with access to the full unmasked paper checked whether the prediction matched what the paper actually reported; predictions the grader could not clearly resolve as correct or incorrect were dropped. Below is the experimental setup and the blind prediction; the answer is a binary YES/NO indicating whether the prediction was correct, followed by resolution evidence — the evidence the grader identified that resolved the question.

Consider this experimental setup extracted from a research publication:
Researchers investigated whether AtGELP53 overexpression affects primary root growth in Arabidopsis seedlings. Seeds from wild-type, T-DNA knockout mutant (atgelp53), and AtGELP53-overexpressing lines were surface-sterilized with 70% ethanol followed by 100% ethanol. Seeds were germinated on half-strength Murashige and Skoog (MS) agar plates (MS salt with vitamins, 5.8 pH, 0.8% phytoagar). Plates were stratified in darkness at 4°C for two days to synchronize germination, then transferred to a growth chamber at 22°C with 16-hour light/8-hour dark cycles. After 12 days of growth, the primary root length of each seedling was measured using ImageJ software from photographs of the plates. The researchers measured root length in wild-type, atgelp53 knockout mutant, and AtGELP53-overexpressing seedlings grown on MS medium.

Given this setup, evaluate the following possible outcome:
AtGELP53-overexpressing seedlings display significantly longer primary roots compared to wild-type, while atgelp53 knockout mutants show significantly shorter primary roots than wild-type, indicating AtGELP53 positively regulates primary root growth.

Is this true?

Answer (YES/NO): NO